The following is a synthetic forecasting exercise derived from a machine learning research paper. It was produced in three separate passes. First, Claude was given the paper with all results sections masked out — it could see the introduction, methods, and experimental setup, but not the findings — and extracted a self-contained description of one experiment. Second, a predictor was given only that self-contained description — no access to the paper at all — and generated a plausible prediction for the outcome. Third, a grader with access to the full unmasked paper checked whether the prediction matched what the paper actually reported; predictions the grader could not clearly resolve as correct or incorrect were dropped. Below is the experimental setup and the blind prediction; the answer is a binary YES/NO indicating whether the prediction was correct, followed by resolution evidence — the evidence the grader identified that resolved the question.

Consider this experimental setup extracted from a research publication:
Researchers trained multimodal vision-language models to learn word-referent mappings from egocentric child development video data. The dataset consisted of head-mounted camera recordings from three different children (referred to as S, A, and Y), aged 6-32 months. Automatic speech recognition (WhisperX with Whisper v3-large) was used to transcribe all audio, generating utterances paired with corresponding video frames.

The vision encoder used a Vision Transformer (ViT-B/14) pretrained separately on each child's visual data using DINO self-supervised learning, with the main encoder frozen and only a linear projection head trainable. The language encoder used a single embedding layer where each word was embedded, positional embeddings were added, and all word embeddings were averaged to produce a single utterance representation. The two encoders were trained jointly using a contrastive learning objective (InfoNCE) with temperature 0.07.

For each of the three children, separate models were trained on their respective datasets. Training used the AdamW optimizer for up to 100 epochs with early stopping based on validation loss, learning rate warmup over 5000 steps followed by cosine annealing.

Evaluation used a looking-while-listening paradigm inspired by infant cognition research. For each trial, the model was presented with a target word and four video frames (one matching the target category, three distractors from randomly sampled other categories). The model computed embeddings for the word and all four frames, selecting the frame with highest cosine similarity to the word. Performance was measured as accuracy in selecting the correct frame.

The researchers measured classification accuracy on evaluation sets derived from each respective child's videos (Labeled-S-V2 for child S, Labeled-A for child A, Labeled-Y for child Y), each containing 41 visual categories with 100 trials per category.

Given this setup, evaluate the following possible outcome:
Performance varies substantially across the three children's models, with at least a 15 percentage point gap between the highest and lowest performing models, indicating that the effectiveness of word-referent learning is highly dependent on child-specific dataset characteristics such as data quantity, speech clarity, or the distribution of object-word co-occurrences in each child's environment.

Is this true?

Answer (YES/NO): NO